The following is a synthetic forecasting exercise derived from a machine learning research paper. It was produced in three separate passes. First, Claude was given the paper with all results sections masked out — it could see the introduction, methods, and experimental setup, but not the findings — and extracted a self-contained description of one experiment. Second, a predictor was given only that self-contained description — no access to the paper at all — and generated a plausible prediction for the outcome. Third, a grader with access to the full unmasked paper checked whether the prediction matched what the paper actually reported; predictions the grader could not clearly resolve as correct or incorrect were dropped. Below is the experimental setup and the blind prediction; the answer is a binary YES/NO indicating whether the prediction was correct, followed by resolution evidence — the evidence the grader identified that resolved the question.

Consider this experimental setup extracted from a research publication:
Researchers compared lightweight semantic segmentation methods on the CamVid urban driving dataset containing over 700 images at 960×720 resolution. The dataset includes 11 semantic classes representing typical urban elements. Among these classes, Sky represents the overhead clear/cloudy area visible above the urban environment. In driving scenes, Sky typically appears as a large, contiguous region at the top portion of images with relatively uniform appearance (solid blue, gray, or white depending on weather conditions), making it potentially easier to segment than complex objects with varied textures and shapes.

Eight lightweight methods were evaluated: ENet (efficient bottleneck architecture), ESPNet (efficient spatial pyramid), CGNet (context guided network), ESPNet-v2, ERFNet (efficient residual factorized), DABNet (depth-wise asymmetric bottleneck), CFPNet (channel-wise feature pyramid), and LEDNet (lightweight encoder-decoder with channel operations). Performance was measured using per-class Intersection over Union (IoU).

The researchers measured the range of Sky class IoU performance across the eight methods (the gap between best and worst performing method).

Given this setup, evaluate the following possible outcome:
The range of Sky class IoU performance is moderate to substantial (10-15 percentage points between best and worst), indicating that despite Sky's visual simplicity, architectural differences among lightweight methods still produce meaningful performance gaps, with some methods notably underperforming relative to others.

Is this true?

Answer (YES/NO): NO